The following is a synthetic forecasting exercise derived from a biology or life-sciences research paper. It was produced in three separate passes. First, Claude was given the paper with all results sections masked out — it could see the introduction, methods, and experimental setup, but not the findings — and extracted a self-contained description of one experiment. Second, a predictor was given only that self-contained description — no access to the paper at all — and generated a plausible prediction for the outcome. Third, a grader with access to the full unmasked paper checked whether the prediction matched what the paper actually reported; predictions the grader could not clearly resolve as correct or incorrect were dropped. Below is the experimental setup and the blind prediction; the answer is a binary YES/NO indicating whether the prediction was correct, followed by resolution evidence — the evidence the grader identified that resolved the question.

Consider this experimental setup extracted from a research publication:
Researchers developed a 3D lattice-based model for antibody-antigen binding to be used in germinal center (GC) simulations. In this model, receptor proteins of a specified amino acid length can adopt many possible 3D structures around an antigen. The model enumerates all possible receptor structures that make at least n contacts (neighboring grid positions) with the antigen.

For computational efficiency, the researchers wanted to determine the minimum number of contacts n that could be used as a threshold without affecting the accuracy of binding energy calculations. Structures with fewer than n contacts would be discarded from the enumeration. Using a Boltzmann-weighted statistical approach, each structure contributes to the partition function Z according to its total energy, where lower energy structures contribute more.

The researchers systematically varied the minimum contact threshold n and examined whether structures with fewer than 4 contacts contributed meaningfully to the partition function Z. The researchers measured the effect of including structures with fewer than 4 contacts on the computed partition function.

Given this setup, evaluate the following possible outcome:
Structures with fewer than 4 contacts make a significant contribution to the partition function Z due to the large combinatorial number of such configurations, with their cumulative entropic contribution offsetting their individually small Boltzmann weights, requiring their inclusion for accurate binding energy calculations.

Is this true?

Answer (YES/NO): NO